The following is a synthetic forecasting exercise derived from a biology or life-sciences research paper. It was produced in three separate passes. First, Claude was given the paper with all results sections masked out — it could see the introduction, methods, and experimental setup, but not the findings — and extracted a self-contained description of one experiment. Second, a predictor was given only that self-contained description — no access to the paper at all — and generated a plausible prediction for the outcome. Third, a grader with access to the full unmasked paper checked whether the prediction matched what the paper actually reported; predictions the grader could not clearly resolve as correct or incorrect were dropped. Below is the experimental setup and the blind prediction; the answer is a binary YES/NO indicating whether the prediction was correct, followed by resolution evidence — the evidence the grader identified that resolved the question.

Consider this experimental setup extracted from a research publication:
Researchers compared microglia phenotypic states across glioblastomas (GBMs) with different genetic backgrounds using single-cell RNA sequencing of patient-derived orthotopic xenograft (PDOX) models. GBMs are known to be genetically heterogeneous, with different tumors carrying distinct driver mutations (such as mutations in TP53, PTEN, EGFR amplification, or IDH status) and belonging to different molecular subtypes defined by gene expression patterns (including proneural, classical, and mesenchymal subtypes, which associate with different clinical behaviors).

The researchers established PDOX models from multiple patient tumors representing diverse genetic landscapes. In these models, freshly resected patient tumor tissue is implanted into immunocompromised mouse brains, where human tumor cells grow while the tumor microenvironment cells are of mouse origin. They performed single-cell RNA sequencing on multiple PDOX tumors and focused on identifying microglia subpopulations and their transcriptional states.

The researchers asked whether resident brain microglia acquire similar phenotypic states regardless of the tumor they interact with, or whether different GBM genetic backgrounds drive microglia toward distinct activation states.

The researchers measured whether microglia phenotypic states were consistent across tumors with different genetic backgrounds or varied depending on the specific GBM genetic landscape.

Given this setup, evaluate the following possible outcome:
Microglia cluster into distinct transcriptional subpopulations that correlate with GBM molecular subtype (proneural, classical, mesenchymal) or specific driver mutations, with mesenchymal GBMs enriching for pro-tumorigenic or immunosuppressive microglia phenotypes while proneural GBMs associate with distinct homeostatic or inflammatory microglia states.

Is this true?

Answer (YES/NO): NO